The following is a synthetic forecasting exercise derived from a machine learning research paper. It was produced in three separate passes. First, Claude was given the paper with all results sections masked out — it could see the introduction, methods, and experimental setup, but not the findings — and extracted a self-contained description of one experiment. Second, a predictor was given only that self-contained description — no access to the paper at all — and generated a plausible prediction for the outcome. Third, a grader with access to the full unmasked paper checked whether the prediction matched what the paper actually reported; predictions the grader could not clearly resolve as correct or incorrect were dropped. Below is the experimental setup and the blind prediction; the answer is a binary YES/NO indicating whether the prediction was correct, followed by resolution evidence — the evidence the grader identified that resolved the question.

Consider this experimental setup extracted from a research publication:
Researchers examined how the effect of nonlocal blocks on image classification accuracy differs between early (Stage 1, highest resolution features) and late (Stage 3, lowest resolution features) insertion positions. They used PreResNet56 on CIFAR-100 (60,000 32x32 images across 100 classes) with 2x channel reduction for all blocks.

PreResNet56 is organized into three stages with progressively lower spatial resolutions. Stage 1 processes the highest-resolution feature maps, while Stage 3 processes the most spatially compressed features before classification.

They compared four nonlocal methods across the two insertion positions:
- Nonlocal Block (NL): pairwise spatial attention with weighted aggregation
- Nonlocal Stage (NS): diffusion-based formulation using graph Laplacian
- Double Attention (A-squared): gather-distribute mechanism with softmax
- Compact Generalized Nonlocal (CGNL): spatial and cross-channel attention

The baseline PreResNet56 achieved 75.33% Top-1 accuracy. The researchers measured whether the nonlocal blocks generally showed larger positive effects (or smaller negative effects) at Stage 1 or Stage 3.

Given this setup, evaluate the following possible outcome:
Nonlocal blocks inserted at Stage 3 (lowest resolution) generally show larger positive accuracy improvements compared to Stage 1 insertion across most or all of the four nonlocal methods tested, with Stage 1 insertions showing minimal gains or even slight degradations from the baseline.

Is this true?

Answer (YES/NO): NO